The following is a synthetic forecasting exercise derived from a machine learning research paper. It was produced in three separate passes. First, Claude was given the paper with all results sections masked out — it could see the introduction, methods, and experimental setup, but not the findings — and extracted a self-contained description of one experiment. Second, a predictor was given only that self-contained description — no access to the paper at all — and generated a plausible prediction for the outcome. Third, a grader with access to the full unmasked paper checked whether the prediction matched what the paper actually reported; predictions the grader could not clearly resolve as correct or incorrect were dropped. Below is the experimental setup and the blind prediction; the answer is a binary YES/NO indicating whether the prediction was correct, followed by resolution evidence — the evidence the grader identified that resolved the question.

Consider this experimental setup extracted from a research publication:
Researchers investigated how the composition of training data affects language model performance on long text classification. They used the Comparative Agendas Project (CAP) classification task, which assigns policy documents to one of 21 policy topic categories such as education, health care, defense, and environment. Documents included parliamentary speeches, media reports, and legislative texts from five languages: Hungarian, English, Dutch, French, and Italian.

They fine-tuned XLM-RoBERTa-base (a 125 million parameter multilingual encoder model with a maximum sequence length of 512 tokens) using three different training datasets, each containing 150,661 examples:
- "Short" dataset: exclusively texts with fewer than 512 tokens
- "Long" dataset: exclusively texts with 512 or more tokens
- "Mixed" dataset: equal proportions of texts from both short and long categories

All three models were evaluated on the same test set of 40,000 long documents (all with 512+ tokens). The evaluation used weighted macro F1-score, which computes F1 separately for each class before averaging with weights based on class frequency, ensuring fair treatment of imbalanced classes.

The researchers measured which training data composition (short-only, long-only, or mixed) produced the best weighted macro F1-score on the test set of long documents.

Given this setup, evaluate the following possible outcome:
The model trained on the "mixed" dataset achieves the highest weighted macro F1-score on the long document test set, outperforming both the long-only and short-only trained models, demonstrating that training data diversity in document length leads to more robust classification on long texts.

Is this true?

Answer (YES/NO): YES